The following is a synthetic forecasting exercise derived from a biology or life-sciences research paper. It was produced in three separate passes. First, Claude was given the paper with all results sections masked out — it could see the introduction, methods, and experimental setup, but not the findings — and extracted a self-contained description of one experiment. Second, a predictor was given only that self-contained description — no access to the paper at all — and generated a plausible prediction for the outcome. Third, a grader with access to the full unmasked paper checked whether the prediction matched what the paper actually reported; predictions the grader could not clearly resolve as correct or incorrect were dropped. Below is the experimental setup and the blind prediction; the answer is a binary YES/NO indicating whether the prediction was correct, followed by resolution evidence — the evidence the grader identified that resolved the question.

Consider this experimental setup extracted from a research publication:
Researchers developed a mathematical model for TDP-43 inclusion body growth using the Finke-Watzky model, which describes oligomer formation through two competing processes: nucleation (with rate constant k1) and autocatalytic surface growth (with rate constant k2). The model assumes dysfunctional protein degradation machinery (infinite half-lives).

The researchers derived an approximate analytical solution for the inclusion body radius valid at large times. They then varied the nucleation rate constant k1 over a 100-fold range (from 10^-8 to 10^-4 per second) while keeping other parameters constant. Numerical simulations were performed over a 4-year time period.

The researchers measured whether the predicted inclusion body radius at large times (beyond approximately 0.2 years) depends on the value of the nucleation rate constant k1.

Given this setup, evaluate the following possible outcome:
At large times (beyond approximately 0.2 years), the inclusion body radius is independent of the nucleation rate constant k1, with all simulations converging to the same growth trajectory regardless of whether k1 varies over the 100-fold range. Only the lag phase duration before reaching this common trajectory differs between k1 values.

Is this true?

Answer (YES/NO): YES